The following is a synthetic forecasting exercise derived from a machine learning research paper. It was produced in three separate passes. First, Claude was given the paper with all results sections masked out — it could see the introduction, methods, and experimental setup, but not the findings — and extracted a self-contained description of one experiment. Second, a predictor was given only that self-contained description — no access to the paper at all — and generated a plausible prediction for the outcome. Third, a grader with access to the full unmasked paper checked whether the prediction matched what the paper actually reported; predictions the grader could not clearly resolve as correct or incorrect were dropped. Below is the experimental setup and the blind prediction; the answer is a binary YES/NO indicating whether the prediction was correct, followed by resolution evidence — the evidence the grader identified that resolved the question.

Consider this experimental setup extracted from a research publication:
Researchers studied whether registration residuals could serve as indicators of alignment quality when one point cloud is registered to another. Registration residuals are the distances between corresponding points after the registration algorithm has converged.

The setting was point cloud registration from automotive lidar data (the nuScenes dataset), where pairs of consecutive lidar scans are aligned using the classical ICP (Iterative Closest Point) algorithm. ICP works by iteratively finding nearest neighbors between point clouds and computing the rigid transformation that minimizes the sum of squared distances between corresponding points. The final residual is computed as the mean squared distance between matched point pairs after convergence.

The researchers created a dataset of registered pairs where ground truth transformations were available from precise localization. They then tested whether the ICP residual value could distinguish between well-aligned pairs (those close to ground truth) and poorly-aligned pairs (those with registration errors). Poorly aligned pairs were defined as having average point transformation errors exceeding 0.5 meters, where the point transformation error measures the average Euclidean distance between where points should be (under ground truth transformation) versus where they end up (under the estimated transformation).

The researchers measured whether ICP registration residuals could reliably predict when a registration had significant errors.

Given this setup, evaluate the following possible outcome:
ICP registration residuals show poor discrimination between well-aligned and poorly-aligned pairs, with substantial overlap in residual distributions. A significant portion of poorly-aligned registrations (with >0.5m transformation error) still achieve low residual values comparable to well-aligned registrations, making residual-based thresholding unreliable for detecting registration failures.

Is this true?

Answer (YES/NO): YES